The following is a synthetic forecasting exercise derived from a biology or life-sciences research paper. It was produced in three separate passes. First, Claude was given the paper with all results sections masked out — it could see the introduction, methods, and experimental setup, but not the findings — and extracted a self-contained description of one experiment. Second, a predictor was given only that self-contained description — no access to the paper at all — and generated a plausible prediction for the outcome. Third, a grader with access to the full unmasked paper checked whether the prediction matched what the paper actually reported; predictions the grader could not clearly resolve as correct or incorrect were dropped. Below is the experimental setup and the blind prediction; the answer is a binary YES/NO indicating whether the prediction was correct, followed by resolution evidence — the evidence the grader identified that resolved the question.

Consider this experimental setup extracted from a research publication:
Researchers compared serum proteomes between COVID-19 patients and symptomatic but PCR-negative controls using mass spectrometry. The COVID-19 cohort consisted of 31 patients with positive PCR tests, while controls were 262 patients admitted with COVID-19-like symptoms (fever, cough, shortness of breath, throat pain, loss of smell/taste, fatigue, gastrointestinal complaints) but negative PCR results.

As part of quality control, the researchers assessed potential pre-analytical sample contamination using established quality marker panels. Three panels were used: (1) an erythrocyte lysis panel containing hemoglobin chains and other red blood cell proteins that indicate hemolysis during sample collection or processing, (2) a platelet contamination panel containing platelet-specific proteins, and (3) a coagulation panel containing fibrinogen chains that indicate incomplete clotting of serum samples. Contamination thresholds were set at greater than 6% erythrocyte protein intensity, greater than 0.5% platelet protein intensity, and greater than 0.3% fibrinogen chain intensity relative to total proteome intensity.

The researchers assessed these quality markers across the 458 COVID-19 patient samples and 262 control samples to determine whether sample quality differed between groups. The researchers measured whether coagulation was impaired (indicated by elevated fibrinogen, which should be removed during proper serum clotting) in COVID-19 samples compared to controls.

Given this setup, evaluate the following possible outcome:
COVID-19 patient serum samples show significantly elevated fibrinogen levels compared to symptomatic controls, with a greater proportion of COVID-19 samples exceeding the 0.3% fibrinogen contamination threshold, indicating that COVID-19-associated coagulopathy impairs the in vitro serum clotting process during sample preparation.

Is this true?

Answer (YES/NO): NO